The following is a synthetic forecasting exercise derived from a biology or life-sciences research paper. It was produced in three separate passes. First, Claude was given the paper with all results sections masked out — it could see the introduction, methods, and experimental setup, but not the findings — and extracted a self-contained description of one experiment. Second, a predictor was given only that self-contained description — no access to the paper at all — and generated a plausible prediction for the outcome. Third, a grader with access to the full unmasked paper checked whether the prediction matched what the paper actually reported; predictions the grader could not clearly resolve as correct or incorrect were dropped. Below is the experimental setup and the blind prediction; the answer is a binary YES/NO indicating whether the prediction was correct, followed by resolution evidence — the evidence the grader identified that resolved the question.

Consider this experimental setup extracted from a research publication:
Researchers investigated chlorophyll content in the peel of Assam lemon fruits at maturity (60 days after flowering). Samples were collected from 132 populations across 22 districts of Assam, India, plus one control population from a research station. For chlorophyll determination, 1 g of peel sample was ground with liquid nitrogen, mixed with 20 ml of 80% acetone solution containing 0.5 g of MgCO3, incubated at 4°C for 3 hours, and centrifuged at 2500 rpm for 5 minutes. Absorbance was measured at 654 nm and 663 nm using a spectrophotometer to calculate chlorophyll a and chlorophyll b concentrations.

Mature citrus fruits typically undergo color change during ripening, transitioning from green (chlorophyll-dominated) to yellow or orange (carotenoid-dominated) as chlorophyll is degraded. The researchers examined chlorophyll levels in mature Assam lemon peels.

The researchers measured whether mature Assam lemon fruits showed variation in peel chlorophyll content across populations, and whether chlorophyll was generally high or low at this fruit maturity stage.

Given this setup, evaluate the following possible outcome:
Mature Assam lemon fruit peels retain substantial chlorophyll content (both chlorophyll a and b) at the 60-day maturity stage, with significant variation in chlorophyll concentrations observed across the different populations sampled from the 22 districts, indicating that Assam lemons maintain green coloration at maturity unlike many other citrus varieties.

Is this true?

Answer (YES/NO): NO